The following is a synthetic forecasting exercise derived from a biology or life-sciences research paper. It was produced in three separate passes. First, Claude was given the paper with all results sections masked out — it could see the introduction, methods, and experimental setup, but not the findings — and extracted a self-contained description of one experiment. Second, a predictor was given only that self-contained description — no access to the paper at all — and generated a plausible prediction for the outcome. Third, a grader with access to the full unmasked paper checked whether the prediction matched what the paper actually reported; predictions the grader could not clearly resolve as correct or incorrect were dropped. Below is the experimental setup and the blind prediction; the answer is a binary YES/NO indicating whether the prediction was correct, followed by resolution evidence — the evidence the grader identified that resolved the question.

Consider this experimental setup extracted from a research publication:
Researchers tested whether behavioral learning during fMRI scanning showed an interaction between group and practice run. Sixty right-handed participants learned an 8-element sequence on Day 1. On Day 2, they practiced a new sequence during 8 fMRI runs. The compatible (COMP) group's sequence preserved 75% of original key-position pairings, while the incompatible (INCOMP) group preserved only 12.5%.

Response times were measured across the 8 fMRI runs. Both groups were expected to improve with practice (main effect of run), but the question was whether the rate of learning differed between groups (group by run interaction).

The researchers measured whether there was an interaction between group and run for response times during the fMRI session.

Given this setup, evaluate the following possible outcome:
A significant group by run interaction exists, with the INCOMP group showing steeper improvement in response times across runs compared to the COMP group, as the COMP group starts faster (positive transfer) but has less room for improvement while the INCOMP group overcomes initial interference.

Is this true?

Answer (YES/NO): NO